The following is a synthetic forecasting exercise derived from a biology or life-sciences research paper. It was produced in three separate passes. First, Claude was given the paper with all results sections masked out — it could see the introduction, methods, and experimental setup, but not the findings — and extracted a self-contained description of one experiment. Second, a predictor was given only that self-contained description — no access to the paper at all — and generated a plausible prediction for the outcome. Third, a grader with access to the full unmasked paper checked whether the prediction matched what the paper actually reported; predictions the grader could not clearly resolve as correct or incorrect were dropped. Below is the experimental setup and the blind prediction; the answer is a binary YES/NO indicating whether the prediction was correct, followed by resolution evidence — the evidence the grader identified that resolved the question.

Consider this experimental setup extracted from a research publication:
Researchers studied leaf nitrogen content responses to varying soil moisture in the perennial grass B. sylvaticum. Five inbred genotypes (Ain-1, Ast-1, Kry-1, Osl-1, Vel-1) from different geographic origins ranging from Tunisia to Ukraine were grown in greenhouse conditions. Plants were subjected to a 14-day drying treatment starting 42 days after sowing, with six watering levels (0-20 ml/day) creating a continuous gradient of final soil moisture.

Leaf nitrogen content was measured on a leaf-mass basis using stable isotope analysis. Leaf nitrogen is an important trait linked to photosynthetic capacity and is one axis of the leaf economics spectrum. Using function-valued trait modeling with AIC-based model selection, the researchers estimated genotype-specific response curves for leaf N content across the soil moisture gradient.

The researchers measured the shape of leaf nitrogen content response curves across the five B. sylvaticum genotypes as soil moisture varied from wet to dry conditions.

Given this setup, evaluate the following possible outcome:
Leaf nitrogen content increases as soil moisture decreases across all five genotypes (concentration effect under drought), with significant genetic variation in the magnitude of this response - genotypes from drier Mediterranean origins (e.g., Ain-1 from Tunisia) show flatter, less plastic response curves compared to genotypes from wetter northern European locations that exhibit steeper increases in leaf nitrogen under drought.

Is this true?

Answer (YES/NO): NO